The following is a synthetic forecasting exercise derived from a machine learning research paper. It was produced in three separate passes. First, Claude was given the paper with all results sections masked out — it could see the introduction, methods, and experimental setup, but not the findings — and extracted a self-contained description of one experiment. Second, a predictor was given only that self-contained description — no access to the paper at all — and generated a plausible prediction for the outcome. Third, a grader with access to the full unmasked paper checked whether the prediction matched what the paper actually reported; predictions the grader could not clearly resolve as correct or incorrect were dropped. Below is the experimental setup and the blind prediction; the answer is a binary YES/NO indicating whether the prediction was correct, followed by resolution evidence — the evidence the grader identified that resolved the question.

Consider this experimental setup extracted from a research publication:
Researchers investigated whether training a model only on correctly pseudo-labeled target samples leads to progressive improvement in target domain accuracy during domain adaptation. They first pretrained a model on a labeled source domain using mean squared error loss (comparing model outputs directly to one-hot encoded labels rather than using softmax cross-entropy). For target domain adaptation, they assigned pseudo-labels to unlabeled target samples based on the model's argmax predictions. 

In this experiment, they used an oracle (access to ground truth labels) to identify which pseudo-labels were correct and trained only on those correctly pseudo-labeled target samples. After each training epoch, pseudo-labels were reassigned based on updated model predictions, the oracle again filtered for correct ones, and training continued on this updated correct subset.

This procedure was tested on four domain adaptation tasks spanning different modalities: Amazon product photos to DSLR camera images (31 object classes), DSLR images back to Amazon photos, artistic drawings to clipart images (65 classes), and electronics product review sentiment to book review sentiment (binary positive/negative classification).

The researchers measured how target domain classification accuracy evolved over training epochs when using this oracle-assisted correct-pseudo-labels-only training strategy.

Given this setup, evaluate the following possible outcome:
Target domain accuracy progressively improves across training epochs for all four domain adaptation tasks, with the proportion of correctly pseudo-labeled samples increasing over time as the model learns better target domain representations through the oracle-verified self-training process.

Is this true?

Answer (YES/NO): YES